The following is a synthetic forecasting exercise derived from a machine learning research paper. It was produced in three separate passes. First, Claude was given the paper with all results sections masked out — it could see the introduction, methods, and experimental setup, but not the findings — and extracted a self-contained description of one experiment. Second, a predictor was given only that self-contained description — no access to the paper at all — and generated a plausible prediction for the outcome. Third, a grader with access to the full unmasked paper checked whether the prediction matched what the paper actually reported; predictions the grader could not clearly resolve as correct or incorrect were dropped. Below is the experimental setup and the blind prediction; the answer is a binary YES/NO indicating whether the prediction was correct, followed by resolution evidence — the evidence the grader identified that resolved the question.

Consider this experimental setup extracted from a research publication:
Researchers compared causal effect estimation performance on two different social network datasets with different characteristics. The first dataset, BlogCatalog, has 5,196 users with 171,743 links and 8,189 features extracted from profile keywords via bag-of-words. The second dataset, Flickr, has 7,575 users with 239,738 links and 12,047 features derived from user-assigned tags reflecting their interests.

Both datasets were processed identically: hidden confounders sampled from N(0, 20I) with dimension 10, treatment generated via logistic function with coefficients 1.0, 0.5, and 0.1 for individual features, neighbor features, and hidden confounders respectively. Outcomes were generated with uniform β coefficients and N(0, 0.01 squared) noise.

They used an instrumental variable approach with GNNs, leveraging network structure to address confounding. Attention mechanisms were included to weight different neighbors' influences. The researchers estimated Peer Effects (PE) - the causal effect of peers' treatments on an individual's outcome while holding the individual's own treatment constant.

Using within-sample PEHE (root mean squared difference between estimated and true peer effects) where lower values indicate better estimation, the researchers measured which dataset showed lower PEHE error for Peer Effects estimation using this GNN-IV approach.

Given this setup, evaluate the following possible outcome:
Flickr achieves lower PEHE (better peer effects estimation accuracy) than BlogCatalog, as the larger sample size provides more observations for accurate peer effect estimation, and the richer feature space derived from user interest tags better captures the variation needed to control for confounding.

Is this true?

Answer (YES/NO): NO